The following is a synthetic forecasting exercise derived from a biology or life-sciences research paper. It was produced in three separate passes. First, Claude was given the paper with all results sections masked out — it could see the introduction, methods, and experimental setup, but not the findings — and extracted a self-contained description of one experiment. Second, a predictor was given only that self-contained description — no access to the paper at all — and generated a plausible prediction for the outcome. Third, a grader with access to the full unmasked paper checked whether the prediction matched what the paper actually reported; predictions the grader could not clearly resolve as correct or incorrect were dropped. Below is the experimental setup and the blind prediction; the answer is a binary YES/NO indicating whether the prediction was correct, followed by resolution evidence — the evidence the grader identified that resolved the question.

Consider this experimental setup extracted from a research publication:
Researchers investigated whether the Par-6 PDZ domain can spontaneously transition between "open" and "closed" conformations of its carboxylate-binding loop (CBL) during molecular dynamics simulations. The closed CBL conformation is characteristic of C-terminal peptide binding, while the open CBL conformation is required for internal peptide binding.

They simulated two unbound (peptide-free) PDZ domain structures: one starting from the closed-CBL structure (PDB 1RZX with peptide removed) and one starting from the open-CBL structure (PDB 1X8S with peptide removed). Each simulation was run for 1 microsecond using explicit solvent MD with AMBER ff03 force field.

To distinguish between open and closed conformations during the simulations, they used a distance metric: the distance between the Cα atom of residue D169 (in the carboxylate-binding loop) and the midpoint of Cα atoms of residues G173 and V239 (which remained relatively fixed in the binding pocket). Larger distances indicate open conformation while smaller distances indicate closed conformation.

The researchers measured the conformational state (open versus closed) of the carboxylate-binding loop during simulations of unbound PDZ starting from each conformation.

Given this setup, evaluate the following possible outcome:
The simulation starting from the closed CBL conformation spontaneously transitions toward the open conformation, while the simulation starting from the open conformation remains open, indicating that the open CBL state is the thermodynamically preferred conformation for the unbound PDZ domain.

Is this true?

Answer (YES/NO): NO